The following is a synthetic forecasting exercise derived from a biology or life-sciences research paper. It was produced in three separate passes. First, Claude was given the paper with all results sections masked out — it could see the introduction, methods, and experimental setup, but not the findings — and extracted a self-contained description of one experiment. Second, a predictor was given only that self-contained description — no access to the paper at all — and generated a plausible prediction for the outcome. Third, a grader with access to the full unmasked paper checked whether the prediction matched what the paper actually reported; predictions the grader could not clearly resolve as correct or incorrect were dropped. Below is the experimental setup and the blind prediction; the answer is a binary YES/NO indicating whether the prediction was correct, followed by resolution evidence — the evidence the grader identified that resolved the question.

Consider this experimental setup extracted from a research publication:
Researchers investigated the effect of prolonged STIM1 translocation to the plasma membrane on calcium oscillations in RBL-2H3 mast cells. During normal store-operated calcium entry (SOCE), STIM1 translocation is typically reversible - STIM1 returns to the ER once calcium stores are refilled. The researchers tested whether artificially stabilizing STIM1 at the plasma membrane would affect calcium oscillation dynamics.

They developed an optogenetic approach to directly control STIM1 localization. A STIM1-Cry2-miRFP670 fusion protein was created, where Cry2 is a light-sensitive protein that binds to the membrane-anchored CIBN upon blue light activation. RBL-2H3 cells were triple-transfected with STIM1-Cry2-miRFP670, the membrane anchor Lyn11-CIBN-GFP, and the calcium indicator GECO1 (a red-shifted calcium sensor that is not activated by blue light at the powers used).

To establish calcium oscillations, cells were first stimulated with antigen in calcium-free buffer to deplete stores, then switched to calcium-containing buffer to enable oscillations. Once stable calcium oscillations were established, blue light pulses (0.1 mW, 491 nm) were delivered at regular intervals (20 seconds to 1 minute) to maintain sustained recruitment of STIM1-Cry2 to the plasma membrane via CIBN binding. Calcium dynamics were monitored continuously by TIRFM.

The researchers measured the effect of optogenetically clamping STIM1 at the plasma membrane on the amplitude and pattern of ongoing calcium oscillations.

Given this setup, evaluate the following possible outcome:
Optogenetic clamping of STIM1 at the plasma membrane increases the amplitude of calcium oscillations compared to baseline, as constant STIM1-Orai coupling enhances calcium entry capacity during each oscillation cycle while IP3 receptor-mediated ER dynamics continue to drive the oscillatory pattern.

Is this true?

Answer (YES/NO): NO